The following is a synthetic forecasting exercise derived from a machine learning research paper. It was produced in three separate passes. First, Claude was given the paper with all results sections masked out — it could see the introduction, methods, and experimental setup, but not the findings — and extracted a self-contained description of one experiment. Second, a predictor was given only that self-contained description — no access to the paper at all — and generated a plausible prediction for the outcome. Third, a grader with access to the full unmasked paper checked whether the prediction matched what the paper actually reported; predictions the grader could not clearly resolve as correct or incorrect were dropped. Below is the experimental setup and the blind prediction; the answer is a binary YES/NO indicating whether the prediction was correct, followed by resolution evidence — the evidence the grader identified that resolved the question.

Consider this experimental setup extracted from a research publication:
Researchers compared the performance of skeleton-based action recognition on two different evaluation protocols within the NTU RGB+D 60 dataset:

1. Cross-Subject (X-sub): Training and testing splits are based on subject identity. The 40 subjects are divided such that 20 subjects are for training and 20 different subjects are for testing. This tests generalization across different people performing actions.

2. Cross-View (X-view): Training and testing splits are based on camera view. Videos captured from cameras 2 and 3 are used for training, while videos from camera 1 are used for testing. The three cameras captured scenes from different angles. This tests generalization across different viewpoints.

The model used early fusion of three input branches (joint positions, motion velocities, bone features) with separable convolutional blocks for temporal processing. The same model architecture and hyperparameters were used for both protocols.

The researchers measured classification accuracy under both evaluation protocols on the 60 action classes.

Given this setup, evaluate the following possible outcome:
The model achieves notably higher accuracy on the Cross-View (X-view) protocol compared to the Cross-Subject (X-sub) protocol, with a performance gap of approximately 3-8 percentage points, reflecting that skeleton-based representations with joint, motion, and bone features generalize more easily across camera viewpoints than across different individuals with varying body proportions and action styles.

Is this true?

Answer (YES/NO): YES